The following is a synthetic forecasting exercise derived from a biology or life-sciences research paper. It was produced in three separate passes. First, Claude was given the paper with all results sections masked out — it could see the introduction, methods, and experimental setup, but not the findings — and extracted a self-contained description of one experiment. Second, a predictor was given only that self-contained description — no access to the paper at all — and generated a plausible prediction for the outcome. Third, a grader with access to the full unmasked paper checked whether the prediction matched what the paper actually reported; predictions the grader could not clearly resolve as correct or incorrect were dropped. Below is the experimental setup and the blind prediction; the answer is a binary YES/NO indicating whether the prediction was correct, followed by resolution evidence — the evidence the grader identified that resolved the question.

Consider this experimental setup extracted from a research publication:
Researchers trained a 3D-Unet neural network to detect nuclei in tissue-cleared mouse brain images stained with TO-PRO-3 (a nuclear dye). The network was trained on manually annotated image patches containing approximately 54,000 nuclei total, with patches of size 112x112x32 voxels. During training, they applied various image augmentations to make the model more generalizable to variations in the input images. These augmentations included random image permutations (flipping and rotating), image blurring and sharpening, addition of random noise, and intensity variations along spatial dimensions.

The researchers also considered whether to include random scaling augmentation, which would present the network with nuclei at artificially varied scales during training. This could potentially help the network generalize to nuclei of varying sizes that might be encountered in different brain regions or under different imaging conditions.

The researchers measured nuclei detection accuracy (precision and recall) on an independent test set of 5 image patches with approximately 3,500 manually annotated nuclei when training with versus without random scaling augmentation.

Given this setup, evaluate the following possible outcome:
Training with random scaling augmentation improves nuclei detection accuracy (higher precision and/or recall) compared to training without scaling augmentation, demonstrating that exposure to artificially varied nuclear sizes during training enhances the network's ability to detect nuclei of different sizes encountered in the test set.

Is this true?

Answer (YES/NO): NO